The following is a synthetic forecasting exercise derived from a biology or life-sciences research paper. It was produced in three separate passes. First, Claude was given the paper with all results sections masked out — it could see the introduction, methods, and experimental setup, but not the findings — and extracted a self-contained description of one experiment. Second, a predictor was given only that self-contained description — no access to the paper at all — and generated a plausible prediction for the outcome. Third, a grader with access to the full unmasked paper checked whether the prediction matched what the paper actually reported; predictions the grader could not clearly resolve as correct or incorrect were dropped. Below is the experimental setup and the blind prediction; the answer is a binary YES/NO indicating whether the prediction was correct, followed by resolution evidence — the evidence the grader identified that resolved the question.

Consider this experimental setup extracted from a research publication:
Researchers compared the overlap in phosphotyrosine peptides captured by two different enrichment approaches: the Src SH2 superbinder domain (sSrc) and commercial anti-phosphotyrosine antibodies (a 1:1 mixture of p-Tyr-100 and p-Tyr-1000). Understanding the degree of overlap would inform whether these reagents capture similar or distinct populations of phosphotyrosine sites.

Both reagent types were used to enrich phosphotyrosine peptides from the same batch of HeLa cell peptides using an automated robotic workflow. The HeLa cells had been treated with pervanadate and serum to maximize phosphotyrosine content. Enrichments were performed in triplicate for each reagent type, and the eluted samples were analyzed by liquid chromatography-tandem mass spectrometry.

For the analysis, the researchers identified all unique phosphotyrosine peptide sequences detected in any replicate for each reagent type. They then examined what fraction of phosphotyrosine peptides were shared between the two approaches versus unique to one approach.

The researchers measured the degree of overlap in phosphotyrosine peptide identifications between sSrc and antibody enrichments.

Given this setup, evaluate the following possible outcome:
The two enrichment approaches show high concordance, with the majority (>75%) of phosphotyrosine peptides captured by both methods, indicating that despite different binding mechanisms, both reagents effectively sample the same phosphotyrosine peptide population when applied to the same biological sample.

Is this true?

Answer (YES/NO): NO